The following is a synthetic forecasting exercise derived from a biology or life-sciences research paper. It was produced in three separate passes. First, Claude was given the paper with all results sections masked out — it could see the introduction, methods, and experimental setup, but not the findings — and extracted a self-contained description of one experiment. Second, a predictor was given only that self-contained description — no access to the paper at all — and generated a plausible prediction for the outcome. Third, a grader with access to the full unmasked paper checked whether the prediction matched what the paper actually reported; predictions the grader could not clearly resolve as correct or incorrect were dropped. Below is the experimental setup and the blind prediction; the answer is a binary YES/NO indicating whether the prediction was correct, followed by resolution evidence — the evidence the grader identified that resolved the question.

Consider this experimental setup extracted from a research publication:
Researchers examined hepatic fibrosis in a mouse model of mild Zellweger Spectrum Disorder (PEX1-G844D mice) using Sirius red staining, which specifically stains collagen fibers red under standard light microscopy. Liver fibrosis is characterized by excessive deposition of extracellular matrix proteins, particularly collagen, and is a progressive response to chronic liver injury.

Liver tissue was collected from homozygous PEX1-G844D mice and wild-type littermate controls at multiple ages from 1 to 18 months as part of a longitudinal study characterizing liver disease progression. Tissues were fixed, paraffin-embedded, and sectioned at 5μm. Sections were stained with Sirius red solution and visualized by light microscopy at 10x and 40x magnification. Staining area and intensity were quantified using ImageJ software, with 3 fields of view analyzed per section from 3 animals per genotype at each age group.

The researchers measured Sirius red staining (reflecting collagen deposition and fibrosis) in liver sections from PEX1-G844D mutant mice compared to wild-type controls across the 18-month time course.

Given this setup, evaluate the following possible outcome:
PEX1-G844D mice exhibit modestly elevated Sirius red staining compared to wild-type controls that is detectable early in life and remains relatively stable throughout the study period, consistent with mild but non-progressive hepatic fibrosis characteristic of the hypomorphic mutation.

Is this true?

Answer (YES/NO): NO